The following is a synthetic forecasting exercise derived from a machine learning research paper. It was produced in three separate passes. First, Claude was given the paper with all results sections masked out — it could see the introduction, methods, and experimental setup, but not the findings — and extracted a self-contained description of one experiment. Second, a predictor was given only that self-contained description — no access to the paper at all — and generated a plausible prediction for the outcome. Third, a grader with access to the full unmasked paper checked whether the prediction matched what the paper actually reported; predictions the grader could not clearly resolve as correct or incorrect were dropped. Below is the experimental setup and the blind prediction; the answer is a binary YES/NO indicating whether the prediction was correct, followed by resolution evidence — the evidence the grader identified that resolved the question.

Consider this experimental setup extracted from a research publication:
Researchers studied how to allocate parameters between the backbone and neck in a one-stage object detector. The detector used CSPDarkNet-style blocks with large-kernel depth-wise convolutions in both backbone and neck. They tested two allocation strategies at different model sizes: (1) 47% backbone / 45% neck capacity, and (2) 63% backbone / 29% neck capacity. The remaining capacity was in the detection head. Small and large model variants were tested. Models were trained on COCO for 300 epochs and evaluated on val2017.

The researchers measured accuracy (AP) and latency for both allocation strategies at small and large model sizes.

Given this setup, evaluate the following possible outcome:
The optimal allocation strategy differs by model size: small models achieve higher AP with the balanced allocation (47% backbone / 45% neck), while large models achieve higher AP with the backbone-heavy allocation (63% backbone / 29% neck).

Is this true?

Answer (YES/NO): YES